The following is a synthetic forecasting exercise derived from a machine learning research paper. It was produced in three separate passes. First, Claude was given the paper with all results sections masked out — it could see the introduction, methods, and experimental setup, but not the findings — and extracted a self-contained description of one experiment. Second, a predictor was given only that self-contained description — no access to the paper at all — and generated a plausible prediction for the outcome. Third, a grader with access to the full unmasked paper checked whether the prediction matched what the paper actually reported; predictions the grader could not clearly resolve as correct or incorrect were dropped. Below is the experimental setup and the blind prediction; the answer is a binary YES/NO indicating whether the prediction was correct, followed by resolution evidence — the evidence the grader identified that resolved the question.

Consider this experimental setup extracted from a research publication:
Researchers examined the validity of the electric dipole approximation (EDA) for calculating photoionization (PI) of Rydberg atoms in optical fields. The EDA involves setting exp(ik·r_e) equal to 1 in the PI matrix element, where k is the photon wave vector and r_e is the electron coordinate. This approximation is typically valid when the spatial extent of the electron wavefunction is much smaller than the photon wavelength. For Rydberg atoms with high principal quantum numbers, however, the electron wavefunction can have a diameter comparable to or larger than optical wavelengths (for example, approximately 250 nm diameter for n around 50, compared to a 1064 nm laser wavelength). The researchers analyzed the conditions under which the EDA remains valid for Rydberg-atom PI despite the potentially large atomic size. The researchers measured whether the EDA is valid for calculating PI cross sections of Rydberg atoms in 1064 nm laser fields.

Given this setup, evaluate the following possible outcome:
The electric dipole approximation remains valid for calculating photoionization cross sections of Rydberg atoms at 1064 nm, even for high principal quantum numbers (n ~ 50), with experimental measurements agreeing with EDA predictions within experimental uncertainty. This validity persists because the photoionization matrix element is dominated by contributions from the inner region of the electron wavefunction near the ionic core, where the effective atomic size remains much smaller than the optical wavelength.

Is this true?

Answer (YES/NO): NO